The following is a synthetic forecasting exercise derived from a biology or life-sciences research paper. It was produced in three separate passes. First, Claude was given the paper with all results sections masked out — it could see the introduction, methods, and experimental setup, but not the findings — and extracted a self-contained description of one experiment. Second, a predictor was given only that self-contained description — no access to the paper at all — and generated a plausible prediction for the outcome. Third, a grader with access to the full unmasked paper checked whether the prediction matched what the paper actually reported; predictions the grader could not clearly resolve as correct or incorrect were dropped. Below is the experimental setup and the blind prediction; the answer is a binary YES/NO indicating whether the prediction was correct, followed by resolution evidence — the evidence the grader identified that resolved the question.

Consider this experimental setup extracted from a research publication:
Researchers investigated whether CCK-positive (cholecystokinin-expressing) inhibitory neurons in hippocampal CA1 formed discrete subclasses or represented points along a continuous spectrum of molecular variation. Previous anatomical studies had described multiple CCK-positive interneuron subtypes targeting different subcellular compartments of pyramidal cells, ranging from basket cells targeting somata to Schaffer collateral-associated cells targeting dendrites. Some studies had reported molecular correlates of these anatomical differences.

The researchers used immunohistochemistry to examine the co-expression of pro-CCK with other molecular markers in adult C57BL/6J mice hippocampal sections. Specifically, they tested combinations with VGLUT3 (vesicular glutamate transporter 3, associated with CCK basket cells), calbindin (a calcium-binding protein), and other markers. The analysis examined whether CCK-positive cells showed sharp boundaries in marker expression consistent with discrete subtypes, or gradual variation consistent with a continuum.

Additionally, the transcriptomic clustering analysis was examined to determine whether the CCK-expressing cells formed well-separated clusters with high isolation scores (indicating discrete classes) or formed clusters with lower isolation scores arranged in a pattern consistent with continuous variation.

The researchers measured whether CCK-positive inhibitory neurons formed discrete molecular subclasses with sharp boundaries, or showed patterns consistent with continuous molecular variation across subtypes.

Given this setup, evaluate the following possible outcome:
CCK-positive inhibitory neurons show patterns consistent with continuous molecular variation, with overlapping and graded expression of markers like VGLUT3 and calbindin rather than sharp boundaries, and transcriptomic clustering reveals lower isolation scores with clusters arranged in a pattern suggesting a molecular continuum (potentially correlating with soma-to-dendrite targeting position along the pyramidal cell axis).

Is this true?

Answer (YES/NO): YES